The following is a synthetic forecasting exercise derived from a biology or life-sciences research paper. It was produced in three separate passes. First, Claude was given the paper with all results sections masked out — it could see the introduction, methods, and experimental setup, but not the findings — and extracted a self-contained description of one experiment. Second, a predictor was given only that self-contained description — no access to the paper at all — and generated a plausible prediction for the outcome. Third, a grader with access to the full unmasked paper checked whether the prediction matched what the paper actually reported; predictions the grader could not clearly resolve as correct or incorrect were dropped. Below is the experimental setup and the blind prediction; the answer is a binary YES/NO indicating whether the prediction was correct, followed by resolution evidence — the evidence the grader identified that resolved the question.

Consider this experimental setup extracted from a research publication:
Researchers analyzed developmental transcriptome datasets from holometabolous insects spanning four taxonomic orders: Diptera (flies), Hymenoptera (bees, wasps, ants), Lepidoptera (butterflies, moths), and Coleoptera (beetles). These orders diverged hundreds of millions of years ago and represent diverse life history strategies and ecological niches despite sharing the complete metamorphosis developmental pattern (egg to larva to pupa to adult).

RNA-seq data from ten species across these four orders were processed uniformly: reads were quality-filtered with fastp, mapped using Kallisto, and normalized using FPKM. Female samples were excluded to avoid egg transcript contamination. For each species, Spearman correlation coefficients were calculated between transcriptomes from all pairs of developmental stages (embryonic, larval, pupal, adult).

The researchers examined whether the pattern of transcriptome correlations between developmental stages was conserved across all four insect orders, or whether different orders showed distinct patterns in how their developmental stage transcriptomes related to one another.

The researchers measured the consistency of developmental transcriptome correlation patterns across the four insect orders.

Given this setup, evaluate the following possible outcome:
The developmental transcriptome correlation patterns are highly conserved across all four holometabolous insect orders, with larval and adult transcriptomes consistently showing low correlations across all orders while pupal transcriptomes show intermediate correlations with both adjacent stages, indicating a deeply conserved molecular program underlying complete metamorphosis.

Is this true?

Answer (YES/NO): NO